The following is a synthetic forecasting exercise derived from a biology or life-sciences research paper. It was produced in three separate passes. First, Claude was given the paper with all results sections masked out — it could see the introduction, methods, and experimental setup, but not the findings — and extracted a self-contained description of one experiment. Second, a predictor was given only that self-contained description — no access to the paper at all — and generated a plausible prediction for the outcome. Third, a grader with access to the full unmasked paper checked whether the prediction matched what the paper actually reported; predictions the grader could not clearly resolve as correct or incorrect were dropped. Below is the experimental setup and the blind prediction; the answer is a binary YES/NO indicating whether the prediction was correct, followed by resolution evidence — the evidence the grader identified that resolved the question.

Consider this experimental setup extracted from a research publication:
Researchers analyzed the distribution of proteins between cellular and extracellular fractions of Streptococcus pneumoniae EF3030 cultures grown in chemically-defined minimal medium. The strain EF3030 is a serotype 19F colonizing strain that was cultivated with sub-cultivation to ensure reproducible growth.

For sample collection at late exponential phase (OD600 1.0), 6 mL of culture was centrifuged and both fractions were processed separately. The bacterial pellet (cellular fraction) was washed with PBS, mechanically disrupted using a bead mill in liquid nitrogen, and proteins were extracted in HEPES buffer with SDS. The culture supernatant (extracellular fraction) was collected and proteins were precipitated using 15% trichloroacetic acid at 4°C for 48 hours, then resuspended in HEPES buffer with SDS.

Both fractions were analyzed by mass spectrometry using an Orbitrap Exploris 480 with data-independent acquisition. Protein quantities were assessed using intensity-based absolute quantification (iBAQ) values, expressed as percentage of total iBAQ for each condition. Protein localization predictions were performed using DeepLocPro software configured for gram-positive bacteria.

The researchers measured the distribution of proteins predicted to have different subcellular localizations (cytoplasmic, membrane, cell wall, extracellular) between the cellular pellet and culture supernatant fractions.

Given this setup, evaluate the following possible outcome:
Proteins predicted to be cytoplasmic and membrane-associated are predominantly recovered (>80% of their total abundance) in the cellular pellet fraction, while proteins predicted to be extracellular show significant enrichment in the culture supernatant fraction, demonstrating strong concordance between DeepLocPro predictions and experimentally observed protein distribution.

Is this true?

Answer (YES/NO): NO